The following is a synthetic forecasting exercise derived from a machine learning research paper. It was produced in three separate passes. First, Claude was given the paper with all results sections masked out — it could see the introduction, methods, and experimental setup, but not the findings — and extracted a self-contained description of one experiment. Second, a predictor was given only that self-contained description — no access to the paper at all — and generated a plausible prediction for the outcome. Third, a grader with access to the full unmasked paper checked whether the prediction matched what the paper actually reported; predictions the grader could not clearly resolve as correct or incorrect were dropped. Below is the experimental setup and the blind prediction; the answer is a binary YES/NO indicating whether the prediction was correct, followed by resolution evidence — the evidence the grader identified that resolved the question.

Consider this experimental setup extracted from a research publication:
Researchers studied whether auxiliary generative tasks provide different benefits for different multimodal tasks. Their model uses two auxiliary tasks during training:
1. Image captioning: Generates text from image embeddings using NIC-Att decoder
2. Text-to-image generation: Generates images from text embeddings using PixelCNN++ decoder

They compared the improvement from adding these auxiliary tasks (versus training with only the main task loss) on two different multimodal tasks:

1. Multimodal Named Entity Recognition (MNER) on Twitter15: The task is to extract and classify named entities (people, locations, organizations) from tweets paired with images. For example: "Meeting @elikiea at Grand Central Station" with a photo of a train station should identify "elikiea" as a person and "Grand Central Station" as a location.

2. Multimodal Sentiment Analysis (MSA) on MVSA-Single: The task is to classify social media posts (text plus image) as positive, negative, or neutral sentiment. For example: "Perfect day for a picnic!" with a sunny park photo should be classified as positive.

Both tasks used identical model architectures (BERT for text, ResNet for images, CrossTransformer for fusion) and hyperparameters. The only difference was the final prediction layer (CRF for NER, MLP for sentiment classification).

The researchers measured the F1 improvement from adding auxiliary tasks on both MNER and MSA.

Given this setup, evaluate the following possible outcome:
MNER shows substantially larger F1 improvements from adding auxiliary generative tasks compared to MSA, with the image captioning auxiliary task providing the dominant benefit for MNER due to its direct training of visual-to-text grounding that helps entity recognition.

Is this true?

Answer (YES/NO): NO